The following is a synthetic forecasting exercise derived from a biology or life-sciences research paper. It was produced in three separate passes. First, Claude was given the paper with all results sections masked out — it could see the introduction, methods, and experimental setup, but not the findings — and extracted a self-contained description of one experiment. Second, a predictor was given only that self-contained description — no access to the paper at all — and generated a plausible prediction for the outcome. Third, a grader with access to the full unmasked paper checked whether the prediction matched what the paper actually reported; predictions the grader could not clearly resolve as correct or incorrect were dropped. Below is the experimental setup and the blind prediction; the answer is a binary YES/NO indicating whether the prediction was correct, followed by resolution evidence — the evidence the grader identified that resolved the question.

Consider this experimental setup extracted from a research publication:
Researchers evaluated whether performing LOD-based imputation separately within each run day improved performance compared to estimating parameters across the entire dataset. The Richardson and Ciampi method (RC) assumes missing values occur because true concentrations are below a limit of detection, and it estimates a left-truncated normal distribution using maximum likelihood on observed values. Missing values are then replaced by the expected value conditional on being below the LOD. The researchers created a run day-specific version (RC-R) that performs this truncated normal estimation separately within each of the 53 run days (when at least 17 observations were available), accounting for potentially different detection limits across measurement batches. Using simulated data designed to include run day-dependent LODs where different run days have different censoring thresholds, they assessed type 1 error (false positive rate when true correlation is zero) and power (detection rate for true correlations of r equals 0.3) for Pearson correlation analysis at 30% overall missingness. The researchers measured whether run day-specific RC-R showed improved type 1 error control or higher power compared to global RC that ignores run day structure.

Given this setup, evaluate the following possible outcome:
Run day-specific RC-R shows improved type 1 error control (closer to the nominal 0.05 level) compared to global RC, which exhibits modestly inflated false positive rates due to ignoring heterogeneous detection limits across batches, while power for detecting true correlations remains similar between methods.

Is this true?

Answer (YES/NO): NO